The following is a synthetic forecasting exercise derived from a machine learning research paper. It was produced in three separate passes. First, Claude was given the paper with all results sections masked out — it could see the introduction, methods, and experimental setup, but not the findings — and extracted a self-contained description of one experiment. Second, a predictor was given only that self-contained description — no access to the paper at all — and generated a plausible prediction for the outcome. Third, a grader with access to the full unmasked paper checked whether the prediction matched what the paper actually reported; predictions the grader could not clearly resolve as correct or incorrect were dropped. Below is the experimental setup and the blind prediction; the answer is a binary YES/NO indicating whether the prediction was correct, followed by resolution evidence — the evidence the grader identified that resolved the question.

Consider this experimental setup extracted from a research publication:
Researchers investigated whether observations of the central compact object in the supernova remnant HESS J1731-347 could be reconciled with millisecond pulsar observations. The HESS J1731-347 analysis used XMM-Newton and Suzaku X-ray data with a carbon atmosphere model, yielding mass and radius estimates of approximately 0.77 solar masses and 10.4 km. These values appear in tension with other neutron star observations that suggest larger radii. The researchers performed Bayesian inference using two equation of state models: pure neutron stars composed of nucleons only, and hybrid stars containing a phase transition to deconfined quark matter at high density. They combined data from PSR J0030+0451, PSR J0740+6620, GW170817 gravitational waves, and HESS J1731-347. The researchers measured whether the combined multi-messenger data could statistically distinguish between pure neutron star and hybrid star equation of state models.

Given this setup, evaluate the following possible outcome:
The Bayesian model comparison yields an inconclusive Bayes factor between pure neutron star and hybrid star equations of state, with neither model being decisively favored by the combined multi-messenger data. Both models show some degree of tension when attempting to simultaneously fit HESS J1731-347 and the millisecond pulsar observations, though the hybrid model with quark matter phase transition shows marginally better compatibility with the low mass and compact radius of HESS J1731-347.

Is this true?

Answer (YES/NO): NO